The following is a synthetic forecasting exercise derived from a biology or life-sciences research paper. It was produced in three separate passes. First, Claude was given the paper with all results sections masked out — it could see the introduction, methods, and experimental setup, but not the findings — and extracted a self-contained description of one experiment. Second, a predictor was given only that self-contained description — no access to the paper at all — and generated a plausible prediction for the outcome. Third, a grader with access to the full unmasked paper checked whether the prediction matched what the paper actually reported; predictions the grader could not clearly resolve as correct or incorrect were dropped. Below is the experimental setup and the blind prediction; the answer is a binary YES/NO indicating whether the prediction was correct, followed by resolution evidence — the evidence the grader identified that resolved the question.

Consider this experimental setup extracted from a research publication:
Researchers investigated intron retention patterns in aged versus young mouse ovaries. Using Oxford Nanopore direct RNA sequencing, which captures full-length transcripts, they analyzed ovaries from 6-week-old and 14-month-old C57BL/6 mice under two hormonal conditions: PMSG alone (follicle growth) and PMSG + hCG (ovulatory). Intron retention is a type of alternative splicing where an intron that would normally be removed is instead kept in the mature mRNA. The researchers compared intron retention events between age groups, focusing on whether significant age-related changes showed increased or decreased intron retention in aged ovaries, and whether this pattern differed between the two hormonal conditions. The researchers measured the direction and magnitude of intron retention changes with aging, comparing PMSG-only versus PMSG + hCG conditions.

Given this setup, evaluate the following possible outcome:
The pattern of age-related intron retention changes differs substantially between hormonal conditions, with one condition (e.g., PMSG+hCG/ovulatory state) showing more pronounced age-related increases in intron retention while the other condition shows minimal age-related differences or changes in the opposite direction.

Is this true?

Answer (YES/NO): YES